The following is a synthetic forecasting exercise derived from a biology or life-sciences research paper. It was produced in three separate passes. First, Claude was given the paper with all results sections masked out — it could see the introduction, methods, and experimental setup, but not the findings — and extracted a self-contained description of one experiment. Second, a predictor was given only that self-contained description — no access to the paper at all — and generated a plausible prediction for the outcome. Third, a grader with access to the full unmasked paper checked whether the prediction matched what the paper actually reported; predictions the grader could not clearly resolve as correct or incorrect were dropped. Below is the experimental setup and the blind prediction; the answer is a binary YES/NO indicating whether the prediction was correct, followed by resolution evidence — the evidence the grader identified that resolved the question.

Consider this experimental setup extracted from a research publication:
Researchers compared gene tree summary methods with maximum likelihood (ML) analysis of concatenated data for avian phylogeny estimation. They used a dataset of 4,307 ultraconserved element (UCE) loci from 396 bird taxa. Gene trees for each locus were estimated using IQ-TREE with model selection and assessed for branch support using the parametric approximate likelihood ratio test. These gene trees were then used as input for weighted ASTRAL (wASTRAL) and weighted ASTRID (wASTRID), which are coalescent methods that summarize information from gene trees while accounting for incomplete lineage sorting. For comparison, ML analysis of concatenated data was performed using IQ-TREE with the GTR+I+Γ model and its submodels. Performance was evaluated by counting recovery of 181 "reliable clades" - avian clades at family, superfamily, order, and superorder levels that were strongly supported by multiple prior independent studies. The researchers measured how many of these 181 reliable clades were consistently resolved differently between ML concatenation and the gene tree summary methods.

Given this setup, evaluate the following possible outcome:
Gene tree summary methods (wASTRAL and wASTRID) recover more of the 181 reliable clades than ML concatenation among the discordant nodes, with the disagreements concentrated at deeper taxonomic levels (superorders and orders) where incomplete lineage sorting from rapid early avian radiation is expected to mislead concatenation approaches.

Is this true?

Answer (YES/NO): NO